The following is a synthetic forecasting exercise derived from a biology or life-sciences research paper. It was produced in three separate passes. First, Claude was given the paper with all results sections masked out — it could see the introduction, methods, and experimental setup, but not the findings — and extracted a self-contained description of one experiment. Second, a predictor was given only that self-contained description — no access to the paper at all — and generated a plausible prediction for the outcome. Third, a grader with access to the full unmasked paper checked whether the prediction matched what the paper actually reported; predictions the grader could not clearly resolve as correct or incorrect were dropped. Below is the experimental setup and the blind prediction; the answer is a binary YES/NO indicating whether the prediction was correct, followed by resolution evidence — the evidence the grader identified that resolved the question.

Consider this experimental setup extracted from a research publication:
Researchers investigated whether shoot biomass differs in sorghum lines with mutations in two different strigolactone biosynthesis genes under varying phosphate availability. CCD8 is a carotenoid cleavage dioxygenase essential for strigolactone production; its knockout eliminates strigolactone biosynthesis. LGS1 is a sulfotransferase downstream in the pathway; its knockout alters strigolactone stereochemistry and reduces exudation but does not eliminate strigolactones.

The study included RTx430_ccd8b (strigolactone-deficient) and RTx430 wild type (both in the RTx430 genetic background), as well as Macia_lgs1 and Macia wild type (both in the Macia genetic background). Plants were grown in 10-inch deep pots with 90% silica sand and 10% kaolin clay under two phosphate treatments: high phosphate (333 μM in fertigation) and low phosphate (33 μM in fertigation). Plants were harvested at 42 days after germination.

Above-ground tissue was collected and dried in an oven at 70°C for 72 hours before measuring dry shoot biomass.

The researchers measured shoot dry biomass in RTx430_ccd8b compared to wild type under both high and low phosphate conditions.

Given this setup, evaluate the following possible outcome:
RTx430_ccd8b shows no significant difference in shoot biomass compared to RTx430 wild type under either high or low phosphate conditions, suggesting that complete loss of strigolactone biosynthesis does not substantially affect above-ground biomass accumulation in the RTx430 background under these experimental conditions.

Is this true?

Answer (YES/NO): NO